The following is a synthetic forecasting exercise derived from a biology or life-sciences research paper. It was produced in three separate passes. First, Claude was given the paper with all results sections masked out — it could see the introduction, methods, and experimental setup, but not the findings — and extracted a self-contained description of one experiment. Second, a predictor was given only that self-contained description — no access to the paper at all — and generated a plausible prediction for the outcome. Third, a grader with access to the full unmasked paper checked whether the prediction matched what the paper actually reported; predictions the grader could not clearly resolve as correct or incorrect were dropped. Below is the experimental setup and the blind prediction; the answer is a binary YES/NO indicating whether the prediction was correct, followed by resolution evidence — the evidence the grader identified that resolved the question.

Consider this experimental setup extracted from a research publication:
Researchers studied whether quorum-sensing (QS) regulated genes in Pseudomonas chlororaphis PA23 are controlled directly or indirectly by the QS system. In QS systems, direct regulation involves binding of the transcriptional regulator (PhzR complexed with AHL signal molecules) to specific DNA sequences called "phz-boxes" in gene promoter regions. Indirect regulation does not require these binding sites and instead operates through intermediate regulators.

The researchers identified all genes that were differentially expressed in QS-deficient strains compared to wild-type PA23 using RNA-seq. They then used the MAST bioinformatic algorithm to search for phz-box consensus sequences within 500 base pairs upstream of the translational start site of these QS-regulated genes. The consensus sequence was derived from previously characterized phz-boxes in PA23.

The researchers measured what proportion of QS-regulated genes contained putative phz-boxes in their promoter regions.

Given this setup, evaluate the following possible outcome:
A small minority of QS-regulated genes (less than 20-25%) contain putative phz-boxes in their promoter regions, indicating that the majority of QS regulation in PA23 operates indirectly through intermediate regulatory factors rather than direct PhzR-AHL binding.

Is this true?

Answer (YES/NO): YES